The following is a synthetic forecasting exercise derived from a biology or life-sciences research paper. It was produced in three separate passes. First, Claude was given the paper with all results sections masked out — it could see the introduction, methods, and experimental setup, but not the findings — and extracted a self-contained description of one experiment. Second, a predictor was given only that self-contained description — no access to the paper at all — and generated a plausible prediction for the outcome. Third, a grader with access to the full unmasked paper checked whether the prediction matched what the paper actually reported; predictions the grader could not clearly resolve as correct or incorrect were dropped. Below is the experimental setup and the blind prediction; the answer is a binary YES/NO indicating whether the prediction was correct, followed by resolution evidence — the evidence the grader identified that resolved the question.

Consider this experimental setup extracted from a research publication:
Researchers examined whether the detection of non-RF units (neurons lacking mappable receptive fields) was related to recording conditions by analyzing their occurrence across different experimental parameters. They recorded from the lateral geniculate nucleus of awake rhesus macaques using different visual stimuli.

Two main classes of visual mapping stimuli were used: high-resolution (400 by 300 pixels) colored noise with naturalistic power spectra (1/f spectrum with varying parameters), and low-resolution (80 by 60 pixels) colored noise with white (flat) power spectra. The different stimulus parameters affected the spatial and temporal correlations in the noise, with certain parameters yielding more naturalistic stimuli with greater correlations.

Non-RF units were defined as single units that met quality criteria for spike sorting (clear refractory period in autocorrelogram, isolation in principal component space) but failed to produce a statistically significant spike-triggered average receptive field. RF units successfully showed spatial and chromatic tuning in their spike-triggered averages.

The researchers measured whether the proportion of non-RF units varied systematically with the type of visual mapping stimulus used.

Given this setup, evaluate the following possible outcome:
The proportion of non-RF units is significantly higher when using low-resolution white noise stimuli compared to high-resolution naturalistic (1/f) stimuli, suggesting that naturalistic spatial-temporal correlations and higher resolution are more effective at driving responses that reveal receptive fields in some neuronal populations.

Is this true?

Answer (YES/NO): NO